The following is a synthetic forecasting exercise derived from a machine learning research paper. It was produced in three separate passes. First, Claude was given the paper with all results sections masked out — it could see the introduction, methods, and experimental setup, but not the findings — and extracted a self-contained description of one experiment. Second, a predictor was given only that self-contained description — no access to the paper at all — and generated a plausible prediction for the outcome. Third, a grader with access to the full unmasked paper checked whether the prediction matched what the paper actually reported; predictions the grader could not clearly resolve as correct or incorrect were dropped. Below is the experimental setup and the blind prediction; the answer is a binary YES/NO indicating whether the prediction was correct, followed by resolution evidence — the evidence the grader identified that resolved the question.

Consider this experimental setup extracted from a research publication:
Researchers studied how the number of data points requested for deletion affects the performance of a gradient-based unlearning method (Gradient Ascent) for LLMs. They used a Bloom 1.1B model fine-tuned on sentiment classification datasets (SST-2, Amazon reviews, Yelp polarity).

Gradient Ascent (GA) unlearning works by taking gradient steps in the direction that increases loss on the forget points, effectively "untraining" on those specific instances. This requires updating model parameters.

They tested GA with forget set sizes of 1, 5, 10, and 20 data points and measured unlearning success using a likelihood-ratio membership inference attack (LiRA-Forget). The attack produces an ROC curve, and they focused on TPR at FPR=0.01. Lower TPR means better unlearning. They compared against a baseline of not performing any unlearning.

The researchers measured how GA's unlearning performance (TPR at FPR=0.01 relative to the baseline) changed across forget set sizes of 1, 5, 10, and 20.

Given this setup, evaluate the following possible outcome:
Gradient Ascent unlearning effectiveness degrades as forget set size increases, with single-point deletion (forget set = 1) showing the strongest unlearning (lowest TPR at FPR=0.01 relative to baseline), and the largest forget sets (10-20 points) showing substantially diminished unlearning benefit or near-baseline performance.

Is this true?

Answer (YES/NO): NO